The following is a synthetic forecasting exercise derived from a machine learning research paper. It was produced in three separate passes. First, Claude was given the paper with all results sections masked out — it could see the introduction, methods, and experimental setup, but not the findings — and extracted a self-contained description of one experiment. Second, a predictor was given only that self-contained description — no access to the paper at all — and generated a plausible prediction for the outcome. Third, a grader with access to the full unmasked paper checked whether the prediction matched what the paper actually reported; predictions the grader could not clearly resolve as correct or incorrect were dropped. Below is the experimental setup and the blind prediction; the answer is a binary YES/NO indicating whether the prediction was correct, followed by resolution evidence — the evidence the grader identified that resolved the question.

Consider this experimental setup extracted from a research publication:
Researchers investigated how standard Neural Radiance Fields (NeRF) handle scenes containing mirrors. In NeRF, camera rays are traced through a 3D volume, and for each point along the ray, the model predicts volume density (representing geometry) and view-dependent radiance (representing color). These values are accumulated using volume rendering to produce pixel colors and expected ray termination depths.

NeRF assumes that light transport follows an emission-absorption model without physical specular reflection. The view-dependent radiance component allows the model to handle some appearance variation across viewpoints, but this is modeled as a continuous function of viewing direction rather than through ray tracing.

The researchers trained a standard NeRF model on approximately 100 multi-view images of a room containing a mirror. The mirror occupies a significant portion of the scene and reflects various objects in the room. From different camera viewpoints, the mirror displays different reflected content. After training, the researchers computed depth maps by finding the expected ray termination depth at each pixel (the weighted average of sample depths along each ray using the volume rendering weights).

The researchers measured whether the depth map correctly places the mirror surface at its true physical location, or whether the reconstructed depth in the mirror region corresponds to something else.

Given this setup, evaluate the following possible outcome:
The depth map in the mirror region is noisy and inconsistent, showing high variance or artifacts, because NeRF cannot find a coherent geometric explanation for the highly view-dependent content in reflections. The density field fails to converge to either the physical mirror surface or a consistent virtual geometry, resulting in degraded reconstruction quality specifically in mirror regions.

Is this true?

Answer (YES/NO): NO